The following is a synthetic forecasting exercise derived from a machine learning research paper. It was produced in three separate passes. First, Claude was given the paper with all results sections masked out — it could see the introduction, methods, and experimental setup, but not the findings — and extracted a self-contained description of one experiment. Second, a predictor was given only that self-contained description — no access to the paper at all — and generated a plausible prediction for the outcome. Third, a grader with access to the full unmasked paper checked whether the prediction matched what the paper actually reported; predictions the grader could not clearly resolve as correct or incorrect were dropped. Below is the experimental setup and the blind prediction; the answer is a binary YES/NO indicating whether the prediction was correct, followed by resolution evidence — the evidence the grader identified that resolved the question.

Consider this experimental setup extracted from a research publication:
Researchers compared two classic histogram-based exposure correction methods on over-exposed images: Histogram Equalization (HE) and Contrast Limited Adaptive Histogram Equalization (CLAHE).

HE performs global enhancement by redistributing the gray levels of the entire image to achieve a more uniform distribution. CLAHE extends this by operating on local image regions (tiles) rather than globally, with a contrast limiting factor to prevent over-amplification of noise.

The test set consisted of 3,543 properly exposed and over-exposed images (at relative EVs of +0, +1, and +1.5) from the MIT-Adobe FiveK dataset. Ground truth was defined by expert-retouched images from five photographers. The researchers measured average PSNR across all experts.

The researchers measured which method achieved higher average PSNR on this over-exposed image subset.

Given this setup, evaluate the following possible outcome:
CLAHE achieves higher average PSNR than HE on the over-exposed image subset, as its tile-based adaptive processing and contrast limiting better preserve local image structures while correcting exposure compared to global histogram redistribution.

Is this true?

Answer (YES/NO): NO